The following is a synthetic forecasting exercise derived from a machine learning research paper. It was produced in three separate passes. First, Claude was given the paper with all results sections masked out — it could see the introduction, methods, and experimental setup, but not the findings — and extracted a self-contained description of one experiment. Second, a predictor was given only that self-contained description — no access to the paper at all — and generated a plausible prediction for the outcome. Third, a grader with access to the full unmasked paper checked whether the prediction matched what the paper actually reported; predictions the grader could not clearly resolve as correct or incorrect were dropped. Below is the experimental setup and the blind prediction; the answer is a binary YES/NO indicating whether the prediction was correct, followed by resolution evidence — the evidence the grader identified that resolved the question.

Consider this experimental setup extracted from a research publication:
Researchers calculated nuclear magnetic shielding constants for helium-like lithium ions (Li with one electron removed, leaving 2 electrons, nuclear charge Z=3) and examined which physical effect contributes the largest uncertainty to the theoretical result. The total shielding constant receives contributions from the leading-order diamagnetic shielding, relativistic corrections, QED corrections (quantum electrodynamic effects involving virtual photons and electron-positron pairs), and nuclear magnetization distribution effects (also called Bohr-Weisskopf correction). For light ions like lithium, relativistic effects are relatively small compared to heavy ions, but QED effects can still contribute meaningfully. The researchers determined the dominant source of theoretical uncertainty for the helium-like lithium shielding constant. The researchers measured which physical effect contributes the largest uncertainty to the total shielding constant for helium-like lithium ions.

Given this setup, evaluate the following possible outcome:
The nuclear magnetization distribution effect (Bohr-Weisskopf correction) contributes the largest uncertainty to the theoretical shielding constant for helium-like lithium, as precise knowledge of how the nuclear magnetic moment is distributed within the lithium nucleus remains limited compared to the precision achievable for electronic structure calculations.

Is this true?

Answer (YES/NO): NO